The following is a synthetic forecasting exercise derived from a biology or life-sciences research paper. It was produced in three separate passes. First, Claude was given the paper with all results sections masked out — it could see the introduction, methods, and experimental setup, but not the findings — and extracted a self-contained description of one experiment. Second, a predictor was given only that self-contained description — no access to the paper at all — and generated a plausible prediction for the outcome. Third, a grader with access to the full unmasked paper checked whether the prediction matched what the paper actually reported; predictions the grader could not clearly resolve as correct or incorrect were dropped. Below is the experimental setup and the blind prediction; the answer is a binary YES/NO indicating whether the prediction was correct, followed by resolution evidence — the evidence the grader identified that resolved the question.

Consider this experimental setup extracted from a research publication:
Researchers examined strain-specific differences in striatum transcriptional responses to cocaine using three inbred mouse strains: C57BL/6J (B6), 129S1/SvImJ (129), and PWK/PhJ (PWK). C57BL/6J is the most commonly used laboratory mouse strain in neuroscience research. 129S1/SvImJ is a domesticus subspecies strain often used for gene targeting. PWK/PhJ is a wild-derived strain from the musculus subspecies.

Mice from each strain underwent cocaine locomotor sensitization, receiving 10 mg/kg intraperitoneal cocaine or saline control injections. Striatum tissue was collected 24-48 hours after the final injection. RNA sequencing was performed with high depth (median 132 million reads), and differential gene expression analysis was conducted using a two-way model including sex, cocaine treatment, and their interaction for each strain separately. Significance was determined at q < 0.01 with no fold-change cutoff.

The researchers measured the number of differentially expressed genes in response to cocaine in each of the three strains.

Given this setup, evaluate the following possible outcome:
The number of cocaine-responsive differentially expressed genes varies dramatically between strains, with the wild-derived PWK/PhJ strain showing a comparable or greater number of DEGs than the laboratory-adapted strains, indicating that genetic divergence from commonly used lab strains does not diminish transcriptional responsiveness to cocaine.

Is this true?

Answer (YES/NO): YES